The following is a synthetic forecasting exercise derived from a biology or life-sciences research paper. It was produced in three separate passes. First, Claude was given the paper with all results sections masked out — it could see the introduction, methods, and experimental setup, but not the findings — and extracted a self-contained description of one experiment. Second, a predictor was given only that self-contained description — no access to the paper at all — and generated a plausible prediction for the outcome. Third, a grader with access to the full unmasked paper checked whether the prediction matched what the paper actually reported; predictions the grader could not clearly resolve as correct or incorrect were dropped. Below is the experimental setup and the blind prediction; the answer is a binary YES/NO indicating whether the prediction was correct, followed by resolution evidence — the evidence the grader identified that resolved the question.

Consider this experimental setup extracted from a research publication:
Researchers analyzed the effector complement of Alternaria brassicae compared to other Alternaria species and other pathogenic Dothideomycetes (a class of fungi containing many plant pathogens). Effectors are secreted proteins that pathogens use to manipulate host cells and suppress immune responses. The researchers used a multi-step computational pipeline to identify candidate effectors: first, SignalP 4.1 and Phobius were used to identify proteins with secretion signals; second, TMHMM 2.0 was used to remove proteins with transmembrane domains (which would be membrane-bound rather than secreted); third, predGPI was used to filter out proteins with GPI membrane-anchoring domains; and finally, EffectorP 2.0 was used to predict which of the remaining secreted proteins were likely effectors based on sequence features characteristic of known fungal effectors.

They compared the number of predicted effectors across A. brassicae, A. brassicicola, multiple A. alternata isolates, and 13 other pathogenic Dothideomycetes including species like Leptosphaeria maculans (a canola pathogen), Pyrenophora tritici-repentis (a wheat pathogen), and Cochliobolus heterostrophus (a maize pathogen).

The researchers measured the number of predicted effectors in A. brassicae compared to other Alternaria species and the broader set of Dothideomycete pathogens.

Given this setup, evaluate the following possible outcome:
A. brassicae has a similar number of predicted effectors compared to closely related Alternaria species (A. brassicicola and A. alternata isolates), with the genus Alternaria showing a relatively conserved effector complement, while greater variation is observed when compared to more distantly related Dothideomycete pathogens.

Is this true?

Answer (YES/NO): YES